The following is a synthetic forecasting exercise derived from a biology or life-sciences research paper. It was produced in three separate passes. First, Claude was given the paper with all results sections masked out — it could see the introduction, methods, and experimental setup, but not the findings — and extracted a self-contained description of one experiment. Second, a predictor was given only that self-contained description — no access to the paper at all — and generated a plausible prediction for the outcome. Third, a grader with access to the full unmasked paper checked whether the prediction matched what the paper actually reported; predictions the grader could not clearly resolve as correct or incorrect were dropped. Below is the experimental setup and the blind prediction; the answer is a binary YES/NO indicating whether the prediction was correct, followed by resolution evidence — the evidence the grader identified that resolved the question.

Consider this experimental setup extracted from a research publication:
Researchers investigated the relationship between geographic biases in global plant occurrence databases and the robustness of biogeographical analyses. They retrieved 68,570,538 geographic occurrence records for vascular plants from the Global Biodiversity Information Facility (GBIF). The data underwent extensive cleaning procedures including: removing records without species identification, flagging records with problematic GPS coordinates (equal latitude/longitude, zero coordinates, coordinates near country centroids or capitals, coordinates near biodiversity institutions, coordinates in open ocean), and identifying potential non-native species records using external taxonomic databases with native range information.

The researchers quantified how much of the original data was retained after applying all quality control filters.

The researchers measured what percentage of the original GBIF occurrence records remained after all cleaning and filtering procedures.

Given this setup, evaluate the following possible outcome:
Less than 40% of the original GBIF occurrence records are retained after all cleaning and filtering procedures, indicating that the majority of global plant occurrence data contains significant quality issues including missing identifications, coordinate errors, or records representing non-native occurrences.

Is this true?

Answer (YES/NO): YES